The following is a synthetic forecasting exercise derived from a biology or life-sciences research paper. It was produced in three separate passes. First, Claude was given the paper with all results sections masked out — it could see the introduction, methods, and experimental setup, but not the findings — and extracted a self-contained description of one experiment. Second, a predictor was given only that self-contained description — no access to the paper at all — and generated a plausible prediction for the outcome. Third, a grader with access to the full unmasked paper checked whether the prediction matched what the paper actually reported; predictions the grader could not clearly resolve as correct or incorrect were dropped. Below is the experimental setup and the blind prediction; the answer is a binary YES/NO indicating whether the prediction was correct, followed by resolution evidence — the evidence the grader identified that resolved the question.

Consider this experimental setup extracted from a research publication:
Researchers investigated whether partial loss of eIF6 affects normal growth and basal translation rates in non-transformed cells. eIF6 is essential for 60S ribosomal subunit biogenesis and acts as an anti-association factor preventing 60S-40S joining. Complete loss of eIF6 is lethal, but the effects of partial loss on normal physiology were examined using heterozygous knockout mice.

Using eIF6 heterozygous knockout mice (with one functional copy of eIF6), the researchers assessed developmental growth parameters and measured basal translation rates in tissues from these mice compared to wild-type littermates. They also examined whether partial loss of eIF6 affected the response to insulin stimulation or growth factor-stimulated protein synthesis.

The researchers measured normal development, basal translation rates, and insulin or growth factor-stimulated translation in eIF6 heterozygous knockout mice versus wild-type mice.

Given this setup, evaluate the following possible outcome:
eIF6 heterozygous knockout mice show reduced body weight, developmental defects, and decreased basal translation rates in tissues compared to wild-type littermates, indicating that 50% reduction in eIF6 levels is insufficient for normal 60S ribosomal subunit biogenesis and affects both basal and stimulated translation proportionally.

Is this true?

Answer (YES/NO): NO